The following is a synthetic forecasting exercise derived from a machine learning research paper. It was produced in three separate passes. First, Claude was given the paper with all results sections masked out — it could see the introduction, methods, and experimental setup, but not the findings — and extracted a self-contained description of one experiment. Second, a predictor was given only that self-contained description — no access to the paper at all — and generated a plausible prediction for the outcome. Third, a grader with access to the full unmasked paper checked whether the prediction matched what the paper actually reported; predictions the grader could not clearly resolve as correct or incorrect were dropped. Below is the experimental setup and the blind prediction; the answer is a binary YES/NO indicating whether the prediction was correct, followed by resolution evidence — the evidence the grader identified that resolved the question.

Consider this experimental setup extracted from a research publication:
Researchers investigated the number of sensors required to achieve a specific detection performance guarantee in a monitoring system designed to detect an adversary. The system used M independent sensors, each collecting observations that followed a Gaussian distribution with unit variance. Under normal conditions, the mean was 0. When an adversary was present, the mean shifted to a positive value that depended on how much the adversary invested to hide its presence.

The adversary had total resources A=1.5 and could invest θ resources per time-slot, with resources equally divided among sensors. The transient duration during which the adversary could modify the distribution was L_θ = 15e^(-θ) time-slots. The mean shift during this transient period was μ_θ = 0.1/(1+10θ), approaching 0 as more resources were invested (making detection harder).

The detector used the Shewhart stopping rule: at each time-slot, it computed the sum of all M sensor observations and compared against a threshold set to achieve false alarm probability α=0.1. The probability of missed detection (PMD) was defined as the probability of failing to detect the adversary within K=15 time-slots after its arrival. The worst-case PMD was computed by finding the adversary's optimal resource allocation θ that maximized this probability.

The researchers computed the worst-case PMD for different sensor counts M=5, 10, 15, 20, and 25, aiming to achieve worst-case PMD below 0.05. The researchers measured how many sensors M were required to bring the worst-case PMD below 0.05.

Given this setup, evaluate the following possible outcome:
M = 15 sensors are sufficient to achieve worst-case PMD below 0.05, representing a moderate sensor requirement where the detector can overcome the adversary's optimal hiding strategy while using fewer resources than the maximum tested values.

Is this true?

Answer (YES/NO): NO